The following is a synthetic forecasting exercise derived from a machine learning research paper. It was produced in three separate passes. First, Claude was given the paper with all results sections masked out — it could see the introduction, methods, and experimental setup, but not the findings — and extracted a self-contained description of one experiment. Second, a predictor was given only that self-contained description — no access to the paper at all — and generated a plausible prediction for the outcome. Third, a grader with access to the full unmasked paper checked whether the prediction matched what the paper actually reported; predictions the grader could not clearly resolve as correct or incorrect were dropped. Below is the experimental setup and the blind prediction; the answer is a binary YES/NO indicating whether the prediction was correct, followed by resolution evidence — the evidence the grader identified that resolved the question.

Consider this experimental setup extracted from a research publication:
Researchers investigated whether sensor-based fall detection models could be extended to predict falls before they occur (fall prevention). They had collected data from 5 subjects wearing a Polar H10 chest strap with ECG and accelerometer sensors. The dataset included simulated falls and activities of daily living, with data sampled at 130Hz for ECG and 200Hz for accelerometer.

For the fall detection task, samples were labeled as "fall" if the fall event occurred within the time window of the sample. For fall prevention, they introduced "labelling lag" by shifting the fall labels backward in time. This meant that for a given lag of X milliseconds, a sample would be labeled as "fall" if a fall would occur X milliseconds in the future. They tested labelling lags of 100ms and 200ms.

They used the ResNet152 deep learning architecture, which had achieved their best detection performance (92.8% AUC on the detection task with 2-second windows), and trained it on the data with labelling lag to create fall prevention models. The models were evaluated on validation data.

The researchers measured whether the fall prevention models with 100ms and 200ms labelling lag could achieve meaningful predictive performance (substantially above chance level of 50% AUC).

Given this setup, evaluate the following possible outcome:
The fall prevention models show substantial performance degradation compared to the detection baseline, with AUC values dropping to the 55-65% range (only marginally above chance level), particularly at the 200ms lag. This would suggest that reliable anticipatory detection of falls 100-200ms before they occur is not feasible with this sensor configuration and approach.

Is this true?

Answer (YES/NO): NO